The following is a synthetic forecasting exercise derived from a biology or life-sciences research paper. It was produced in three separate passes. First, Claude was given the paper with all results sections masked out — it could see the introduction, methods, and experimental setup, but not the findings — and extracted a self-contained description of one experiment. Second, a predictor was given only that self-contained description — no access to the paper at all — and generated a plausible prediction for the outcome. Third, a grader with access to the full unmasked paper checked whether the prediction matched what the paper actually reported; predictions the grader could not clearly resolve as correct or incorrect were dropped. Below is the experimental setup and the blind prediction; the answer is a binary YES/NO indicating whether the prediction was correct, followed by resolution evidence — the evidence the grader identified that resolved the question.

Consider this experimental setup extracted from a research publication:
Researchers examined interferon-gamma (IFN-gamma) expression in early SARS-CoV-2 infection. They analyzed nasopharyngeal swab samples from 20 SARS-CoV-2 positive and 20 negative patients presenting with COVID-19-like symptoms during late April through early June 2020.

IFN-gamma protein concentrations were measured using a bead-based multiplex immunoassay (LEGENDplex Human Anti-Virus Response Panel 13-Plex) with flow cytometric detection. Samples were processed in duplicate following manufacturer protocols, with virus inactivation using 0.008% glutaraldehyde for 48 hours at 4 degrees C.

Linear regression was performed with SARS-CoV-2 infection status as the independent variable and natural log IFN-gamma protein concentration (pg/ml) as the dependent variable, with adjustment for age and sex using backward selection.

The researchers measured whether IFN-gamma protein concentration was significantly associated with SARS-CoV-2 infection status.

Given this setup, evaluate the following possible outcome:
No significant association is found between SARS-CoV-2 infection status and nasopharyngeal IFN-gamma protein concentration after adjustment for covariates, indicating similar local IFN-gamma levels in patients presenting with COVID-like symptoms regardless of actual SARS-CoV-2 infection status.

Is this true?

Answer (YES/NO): NO